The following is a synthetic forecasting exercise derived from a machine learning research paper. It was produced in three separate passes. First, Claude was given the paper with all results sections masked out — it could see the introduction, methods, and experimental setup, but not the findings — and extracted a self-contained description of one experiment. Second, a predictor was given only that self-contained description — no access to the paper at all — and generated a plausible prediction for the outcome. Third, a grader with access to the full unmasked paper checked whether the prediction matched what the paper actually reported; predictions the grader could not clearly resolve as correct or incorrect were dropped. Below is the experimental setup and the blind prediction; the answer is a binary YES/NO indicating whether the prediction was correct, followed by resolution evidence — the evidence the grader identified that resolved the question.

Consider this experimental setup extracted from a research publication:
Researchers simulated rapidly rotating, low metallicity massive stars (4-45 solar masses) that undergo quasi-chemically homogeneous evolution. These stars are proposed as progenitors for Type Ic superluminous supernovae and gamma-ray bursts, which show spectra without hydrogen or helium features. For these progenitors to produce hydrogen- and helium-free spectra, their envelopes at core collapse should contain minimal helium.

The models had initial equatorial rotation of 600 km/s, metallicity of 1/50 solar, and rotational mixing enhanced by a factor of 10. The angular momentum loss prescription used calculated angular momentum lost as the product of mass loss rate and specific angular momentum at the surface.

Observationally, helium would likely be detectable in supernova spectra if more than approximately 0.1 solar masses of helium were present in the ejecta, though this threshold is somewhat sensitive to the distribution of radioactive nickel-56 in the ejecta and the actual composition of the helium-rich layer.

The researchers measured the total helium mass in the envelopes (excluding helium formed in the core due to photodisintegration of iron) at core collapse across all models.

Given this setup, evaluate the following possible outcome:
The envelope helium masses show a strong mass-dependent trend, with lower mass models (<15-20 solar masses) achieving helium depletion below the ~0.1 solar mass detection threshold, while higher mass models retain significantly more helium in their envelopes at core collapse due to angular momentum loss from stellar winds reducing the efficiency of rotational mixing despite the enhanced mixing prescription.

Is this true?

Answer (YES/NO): NO